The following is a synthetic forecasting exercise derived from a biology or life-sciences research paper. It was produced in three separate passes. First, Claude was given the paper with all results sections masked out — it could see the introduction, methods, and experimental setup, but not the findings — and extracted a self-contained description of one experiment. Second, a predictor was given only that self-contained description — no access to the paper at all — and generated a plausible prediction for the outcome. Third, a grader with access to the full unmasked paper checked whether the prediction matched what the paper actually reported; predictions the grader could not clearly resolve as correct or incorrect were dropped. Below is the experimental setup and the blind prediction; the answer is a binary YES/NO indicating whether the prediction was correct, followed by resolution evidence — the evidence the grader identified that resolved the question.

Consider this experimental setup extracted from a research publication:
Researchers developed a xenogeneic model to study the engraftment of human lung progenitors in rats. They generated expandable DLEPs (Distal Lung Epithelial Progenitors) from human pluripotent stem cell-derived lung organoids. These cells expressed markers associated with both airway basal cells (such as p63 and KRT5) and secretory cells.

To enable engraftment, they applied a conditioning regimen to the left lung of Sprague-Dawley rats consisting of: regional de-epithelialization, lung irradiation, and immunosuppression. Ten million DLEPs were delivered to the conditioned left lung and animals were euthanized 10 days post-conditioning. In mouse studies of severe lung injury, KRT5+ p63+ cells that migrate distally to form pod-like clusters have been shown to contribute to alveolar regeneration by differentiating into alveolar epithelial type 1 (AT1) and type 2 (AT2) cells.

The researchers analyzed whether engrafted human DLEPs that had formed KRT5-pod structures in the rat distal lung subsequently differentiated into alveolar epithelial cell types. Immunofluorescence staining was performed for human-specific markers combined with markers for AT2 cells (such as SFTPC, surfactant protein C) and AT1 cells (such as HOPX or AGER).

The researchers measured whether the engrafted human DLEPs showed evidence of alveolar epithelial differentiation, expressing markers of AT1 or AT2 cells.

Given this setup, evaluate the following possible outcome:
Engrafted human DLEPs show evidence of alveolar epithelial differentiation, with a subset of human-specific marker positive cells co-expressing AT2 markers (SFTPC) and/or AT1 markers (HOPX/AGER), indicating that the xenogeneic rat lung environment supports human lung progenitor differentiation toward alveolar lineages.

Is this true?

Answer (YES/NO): YES